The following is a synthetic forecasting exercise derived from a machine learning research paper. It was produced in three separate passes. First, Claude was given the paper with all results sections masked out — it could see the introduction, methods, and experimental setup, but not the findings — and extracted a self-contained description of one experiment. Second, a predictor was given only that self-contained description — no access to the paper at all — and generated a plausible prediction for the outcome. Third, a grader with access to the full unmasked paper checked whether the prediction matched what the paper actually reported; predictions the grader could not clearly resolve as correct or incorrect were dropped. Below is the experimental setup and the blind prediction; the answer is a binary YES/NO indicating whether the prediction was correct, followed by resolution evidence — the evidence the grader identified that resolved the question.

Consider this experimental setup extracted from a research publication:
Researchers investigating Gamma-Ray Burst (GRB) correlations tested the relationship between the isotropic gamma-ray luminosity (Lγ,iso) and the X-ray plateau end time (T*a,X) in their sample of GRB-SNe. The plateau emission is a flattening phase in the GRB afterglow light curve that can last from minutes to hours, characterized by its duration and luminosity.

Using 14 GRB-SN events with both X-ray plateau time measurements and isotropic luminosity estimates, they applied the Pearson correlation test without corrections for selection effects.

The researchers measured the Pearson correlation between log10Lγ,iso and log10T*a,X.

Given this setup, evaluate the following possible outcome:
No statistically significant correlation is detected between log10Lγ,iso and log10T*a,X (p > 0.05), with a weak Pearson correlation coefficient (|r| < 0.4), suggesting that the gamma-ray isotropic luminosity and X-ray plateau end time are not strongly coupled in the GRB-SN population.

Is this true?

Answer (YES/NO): YES